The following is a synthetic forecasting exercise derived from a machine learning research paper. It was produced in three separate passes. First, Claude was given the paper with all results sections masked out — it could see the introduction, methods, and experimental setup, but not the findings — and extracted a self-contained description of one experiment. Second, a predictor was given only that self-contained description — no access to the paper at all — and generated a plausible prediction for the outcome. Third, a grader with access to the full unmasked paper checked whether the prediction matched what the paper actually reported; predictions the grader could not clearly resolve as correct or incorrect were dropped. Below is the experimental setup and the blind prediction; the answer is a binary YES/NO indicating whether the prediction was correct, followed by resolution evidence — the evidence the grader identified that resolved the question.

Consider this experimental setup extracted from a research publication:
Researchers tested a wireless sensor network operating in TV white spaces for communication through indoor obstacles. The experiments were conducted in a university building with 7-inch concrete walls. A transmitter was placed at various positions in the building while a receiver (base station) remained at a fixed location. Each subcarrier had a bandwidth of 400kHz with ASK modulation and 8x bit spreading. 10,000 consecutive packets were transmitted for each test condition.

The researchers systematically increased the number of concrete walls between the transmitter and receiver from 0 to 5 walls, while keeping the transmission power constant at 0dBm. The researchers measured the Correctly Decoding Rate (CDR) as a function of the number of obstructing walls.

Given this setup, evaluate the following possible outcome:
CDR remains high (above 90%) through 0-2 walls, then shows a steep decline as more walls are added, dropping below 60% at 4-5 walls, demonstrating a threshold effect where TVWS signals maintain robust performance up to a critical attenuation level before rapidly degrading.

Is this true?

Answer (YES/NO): NO